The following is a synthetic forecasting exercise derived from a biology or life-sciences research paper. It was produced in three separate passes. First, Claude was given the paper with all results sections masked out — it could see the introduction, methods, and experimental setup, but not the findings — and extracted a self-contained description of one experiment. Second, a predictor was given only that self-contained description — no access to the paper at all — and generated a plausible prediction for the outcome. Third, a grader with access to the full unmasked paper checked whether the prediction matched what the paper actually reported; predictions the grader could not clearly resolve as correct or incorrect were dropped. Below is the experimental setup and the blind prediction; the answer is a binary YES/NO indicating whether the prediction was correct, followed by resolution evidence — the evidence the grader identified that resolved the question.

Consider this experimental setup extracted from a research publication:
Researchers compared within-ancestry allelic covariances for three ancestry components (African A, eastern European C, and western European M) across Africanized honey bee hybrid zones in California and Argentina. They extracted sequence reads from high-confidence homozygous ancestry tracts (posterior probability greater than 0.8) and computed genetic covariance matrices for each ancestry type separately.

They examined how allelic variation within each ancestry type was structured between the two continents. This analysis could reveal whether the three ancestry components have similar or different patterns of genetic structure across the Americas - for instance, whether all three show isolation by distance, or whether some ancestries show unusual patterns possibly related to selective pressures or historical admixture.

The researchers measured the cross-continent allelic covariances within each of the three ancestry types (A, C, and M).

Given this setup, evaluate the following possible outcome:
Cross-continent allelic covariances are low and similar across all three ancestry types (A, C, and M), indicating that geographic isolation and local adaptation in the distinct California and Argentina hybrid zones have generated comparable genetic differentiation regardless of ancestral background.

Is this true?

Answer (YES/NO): NO